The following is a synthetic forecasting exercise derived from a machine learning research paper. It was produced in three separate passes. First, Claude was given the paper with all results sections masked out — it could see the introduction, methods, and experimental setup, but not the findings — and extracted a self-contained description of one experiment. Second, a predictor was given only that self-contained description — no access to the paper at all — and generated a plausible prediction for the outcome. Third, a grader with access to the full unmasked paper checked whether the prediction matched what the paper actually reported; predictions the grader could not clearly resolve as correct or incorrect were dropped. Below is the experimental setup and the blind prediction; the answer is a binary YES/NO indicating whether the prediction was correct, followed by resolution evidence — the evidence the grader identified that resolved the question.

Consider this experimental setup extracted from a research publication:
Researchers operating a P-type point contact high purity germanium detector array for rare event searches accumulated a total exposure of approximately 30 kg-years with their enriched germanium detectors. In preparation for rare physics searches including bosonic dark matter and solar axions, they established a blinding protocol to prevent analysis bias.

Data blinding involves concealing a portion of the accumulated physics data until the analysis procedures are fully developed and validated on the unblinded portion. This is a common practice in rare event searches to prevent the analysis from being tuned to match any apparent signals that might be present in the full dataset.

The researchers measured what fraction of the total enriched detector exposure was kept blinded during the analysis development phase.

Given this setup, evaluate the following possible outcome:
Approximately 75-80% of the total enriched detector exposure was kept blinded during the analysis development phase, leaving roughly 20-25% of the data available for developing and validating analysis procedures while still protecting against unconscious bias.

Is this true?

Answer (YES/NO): NO